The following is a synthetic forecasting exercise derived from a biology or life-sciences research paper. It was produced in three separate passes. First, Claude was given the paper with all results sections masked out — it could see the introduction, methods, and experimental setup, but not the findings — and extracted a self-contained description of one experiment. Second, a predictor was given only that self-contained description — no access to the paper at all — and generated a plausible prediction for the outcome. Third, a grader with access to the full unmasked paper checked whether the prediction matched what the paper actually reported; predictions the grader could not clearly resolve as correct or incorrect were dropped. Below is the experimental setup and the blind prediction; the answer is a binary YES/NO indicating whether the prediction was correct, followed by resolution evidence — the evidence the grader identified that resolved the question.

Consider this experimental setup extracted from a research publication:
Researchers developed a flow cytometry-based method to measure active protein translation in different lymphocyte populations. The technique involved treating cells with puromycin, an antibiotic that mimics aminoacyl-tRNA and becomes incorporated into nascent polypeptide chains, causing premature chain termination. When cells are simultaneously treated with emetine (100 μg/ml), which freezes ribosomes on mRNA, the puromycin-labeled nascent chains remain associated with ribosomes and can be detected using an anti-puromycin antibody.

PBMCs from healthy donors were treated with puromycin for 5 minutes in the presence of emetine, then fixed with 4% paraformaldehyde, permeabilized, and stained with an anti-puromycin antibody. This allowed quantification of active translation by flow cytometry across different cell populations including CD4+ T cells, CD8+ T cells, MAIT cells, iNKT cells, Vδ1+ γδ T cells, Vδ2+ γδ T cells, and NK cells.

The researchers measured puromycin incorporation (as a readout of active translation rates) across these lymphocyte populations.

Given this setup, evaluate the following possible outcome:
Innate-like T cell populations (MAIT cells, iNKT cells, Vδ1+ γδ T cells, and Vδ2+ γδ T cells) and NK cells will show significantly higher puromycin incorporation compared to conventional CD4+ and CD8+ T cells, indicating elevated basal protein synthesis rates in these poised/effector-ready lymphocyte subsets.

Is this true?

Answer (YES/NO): YES